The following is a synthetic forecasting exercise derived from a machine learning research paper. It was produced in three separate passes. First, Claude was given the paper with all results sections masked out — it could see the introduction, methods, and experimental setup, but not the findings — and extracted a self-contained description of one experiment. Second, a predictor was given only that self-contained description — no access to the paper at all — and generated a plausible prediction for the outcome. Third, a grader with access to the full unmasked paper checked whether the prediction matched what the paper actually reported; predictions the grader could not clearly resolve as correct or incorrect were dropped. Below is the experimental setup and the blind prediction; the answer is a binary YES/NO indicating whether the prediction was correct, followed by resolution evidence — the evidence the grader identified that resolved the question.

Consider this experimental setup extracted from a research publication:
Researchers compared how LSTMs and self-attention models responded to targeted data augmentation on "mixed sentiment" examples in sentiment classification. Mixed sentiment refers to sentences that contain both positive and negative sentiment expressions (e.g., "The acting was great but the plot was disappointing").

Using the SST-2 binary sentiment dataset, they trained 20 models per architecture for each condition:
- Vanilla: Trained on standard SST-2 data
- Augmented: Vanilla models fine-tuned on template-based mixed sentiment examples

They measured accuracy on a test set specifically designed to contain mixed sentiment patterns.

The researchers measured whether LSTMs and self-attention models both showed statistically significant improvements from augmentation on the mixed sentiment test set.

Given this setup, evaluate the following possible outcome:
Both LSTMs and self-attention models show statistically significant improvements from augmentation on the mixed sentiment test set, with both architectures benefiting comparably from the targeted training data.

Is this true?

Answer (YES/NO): NO